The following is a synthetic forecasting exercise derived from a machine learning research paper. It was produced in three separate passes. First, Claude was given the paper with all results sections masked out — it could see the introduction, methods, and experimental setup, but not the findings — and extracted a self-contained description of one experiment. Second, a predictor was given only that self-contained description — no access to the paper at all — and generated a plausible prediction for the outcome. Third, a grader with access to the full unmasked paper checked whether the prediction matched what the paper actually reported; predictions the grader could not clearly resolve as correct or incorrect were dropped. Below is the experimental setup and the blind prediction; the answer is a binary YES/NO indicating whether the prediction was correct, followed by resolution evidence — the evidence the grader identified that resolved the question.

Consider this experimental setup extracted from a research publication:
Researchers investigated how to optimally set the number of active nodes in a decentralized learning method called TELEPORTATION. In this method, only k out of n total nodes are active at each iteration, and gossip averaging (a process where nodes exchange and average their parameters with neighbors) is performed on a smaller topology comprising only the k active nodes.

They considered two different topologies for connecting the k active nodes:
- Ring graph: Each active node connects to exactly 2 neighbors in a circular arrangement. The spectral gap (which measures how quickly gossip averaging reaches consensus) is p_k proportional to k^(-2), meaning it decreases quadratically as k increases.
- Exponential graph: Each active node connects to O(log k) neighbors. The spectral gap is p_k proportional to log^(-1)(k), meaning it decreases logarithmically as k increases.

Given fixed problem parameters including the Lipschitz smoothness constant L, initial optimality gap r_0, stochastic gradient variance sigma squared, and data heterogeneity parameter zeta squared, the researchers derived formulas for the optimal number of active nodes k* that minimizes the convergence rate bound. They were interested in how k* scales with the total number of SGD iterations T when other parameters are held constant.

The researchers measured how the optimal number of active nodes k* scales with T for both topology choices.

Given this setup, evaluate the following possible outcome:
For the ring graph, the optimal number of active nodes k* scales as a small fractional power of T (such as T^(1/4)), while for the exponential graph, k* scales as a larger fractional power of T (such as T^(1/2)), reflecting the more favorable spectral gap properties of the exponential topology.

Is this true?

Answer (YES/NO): NO